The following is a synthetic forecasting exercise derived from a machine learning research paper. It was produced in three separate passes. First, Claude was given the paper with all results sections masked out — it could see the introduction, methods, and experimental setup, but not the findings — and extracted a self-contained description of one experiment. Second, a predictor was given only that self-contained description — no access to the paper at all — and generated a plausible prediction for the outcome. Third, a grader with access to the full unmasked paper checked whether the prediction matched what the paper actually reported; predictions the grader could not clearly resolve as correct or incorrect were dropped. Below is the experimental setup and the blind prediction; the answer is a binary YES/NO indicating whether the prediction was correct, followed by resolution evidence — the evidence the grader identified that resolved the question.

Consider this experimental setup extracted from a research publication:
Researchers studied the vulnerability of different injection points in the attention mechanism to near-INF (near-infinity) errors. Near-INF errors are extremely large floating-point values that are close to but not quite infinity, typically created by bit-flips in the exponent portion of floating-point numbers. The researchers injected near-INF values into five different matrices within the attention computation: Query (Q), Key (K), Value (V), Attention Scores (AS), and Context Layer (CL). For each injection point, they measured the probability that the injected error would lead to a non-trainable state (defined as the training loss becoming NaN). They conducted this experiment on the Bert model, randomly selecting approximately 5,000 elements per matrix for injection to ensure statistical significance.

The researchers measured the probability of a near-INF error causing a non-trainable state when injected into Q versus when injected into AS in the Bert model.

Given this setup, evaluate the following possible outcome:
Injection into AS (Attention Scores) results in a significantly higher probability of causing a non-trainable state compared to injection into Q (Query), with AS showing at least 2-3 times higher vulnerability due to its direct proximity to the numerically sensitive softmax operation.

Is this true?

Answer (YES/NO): NO